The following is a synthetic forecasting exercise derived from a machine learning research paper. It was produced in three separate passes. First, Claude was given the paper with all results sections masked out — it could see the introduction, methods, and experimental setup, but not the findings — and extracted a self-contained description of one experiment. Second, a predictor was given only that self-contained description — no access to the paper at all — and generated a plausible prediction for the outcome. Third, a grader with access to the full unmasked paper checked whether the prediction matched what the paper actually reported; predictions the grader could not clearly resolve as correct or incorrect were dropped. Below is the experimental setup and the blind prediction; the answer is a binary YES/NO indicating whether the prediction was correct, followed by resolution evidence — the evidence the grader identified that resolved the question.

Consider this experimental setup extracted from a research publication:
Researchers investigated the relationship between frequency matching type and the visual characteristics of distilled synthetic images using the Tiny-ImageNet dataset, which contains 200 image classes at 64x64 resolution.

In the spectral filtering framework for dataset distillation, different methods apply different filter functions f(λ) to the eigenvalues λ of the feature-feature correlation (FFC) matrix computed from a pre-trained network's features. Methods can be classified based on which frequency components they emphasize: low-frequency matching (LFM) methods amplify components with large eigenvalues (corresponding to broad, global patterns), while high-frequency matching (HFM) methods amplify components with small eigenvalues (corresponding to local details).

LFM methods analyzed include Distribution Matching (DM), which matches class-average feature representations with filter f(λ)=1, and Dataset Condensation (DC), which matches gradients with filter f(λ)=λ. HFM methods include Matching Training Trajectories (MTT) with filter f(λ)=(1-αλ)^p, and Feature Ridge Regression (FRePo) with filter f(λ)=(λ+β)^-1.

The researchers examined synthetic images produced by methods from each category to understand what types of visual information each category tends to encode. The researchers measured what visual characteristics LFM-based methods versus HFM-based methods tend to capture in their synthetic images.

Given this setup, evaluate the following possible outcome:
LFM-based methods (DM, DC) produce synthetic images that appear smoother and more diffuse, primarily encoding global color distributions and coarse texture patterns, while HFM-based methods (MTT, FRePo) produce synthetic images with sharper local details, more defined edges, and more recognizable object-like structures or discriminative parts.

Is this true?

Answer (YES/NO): NO